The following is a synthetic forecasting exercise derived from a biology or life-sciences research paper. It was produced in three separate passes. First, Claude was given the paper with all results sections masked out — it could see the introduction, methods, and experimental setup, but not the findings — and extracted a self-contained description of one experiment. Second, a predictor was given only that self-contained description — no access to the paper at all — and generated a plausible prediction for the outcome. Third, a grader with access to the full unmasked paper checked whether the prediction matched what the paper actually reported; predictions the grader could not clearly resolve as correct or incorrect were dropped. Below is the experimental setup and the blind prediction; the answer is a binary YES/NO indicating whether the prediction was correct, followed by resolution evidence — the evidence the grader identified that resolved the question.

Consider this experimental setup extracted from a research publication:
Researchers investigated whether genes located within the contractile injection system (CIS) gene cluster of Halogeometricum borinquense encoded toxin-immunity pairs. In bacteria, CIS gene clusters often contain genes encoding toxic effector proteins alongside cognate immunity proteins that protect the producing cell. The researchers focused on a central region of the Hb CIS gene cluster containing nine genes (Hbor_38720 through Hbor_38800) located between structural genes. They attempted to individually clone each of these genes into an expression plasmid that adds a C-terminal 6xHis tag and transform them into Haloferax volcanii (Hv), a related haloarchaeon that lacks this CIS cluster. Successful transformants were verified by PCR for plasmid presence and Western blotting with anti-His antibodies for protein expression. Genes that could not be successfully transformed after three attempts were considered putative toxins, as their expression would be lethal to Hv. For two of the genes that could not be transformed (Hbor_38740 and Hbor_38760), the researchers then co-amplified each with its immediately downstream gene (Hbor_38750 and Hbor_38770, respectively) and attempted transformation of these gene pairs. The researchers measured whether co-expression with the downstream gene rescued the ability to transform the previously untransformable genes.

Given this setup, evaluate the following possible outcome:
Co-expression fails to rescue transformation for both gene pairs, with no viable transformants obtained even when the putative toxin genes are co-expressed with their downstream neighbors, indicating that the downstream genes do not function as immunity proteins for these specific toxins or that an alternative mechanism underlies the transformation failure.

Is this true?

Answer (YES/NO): NO